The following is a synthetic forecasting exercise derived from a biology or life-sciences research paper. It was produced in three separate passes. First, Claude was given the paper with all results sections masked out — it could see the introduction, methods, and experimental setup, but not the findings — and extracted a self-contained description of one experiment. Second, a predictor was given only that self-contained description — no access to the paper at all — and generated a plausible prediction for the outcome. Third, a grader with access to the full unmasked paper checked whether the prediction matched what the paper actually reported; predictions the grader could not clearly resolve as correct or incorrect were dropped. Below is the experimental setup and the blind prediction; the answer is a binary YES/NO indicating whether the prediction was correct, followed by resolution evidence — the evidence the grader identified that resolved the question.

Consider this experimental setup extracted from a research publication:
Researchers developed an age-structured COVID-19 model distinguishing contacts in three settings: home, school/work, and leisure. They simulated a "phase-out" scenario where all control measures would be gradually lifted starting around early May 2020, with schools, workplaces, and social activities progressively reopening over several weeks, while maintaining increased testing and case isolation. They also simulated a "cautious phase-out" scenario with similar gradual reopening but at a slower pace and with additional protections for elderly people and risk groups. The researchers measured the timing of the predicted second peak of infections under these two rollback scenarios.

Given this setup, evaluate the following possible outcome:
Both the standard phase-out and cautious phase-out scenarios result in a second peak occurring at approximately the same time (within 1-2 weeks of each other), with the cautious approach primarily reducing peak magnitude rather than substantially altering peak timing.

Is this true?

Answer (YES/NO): NO